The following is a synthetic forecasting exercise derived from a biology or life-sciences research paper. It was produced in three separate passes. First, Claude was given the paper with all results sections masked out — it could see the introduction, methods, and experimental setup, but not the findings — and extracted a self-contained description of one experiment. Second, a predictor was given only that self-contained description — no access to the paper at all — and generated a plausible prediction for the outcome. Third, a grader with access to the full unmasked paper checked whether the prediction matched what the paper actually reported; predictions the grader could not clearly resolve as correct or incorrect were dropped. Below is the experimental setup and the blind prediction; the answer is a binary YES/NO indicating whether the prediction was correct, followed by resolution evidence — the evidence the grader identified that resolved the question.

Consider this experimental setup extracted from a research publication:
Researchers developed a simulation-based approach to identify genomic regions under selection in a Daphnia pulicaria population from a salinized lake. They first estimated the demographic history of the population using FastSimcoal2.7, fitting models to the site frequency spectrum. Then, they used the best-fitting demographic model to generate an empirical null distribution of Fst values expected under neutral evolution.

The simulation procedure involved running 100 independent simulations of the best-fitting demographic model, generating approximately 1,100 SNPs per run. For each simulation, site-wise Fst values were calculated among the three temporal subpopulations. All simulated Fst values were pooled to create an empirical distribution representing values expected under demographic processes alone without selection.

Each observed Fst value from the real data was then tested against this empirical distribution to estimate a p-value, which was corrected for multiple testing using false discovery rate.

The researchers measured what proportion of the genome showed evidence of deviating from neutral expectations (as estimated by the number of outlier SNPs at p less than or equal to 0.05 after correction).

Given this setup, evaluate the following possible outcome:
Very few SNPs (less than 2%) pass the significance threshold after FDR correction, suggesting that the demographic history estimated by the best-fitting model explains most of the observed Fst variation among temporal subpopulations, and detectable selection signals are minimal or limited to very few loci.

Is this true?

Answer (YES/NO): NO